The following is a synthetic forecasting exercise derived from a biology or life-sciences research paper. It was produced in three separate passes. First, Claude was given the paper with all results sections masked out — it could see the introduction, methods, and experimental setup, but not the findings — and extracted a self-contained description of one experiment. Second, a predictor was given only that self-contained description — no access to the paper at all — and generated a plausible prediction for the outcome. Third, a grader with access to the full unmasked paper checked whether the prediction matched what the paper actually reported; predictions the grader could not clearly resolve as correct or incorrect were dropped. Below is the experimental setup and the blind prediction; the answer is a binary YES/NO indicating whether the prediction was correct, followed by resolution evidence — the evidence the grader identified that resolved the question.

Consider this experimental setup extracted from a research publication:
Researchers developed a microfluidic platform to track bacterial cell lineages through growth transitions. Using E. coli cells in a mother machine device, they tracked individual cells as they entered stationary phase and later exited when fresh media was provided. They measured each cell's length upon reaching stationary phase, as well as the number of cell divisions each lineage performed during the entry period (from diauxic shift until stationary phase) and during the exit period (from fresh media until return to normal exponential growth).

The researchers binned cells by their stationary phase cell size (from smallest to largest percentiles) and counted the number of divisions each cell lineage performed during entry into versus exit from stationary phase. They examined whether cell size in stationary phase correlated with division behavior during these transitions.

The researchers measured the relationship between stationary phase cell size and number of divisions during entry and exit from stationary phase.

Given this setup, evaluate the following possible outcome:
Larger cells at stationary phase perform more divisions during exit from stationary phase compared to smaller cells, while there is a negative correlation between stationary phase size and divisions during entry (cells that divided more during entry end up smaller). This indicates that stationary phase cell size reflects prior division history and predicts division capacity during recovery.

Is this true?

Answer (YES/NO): YES